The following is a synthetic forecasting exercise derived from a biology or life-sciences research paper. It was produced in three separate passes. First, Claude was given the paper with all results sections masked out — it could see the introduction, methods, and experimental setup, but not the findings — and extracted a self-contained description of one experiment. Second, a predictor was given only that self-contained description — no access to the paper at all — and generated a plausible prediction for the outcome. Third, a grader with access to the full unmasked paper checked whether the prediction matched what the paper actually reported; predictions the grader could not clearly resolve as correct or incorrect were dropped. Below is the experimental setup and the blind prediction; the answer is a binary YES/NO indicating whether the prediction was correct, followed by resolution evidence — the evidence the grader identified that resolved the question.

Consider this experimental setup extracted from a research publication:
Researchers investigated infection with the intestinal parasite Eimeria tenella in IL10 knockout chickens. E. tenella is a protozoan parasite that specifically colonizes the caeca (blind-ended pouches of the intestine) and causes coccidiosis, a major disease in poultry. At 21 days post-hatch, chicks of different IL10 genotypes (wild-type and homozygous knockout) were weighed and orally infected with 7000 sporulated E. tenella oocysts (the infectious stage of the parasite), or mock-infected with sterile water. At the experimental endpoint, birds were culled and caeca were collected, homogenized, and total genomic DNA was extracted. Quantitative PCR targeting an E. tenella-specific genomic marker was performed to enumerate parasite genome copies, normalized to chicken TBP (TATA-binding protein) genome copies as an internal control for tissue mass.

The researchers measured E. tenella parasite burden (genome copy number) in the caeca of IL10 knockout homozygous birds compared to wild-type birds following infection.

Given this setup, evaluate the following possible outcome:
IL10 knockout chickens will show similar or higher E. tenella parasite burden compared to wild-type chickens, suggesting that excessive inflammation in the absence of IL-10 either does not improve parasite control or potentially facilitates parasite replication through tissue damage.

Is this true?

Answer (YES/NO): NO